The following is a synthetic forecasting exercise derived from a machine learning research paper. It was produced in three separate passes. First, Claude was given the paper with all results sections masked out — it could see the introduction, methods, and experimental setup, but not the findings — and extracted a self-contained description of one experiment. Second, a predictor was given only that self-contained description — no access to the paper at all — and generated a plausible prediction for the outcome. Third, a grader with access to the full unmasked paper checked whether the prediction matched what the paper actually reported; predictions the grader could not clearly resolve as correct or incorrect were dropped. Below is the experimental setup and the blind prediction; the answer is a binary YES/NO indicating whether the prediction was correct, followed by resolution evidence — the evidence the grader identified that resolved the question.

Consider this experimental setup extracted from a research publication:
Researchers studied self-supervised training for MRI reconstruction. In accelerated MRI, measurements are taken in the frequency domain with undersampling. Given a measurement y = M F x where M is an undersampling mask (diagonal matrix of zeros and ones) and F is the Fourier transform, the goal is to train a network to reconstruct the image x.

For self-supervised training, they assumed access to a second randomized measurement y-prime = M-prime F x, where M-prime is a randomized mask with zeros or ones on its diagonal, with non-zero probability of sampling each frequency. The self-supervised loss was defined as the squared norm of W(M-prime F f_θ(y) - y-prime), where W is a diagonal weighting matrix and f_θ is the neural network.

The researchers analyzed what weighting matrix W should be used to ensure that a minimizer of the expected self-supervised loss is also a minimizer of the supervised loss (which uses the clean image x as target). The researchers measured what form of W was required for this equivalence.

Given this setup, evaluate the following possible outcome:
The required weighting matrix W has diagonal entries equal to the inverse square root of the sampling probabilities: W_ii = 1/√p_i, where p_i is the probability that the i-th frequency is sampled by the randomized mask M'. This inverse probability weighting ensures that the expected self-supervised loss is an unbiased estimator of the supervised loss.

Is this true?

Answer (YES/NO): YES